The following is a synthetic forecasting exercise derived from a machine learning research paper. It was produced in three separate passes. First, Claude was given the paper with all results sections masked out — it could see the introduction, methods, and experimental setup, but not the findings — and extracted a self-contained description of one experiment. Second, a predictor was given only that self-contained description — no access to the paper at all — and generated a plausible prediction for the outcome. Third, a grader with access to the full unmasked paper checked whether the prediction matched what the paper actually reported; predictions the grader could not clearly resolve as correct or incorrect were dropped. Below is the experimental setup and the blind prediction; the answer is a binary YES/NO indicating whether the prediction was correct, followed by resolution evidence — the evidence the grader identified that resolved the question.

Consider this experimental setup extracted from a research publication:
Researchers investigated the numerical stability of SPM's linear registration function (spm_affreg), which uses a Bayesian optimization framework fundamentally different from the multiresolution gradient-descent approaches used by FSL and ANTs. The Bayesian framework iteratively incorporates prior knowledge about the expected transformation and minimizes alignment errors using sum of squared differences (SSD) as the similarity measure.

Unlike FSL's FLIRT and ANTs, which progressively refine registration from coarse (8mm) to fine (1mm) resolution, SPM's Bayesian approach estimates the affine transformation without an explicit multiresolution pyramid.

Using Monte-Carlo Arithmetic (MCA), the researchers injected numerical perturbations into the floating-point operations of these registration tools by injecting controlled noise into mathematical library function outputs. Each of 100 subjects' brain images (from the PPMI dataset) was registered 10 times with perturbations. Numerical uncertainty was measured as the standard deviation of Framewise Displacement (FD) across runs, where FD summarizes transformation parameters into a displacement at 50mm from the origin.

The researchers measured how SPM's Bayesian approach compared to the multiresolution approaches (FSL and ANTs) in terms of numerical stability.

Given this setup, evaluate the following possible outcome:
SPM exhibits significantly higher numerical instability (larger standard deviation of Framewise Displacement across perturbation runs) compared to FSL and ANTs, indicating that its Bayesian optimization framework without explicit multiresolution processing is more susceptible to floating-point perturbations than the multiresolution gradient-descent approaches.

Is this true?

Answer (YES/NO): NO